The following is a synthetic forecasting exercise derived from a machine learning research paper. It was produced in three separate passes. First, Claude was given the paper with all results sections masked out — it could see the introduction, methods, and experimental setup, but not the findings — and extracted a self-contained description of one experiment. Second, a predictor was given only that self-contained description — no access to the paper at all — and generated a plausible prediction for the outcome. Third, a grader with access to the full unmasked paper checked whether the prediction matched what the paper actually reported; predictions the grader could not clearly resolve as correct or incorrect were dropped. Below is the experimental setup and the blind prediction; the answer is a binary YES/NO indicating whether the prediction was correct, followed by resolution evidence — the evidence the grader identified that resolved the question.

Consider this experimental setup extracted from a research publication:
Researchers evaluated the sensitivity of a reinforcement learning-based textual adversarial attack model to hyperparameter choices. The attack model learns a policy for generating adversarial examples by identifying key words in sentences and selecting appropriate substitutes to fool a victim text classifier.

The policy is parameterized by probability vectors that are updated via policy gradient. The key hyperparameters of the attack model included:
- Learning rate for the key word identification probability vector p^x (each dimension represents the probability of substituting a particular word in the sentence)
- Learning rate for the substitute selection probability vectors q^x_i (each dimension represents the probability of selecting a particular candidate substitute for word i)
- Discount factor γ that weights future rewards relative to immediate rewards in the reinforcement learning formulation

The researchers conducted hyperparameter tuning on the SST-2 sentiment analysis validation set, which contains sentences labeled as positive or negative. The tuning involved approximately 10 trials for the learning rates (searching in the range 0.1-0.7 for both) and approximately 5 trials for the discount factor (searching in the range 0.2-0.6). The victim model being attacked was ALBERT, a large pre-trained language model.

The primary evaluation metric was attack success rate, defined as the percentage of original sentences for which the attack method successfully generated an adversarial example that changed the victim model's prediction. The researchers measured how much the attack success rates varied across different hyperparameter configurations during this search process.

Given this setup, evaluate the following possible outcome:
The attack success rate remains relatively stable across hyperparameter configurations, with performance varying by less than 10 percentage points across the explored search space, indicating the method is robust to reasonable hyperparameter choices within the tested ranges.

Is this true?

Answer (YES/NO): YES